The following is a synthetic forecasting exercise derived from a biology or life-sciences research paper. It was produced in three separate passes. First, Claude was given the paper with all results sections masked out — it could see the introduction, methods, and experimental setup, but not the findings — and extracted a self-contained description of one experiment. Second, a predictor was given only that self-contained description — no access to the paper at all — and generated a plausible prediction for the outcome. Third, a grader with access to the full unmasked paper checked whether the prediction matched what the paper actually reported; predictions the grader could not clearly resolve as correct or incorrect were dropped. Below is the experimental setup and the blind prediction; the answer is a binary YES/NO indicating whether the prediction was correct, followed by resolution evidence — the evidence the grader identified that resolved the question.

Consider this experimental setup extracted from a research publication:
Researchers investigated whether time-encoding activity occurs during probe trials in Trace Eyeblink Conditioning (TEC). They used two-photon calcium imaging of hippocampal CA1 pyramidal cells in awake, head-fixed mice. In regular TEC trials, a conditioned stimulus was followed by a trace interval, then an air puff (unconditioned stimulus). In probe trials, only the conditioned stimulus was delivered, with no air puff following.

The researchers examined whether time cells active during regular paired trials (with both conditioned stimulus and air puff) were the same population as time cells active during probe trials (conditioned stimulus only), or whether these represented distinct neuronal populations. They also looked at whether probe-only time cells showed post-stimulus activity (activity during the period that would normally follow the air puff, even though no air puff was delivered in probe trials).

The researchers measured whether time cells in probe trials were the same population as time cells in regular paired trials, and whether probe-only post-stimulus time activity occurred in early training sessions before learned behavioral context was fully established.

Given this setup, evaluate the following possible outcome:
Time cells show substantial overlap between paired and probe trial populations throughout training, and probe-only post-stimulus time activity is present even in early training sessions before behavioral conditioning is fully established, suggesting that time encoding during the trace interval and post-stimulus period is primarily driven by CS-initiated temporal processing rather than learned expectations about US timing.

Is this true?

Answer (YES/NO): NO